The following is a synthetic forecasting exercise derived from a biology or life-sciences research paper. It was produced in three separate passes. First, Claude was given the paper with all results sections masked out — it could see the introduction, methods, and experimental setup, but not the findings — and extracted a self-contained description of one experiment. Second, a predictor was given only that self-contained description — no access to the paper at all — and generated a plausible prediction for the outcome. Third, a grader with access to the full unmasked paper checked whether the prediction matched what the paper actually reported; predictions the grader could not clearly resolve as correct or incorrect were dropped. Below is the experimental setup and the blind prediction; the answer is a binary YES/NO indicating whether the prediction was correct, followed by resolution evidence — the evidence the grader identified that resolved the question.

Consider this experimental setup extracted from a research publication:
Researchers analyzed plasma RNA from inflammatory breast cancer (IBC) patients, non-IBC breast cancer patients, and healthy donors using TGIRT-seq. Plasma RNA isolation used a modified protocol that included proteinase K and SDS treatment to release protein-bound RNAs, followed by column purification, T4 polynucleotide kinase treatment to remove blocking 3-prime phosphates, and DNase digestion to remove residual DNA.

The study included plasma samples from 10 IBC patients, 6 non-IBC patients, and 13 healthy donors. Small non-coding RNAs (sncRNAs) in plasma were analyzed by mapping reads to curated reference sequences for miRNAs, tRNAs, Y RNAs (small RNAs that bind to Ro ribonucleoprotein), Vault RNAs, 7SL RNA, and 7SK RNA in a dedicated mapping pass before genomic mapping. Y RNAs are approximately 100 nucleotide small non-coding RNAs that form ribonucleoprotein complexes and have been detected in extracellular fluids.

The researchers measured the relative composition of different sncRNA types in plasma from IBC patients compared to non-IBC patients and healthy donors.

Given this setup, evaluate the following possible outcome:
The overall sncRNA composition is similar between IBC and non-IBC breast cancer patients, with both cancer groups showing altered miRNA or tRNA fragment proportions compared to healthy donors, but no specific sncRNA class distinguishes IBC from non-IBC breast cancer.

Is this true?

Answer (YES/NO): NO